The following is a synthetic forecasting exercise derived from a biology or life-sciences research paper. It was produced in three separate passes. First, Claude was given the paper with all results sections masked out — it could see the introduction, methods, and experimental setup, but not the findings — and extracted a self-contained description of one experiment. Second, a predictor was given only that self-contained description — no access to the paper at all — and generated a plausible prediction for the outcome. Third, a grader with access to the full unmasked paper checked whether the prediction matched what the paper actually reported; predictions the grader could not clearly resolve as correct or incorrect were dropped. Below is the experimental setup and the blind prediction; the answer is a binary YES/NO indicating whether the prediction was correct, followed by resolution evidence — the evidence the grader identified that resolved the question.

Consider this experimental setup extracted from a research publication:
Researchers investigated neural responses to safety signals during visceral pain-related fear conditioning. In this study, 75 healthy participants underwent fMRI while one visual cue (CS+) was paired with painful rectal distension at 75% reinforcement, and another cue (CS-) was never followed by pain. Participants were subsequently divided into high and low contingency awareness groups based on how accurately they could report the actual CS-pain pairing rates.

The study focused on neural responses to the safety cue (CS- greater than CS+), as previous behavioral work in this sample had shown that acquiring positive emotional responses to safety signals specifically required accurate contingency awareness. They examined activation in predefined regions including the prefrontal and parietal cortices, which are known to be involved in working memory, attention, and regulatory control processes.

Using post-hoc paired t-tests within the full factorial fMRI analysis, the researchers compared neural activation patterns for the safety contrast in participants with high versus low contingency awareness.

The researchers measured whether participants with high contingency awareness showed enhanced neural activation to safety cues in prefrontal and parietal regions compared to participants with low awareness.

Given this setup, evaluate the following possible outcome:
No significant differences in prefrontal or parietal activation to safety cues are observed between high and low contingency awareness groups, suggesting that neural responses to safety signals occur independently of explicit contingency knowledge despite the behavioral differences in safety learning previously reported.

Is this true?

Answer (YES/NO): NO